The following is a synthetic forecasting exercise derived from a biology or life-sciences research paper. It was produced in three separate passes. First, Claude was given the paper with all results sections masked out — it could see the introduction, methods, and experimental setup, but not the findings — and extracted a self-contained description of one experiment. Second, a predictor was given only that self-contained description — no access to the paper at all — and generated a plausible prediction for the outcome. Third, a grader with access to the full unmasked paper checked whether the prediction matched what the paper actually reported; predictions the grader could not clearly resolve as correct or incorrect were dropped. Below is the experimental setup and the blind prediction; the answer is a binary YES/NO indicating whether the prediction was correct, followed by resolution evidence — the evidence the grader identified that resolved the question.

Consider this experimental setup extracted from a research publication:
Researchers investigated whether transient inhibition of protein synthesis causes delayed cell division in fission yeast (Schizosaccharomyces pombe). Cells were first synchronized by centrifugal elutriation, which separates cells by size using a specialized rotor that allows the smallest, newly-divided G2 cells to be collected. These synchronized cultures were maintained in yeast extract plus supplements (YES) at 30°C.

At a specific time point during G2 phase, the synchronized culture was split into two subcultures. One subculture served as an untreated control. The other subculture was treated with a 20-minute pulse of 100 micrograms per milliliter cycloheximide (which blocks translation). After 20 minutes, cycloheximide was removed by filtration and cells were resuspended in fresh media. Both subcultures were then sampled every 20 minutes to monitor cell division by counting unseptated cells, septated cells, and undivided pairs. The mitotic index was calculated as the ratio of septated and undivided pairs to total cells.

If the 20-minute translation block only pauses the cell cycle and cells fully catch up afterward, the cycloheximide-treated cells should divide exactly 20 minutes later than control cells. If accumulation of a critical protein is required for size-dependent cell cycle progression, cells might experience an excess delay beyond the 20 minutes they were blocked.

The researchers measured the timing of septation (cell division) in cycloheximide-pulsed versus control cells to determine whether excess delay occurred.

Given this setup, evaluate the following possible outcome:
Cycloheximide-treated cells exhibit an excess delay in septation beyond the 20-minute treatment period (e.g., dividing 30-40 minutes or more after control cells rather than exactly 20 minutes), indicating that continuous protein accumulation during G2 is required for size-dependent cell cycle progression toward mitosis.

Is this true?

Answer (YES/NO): YES